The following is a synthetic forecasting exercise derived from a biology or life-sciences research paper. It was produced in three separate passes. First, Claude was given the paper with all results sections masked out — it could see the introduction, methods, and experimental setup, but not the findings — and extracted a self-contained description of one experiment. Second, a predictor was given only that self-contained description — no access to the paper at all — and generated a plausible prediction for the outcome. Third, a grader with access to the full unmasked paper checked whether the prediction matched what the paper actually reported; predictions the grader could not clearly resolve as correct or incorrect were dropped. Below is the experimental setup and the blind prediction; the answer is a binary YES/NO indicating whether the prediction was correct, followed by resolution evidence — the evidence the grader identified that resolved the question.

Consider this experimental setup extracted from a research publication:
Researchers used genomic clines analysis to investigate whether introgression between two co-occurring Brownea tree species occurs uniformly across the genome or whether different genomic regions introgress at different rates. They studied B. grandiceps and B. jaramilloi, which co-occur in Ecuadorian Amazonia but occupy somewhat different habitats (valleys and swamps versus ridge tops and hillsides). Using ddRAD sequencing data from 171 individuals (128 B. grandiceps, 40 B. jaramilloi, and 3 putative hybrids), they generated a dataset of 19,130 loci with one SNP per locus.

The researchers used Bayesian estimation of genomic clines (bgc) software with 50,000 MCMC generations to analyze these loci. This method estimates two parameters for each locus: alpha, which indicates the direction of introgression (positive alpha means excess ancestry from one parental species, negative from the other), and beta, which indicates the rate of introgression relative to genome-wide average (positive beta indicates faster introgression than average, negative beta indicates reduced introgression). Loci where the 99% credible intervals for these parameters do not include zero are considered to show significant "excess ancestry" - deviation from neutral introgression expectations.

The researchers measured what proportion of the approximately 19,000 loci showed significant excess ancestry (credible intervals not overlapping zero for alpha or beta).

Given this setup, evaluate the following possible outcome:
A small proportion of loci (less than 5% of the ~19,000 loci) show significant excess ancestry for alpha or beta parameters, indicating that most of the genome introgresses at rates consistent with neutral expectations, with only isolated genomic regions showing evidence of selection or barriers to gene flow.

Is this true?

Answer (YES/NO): NO